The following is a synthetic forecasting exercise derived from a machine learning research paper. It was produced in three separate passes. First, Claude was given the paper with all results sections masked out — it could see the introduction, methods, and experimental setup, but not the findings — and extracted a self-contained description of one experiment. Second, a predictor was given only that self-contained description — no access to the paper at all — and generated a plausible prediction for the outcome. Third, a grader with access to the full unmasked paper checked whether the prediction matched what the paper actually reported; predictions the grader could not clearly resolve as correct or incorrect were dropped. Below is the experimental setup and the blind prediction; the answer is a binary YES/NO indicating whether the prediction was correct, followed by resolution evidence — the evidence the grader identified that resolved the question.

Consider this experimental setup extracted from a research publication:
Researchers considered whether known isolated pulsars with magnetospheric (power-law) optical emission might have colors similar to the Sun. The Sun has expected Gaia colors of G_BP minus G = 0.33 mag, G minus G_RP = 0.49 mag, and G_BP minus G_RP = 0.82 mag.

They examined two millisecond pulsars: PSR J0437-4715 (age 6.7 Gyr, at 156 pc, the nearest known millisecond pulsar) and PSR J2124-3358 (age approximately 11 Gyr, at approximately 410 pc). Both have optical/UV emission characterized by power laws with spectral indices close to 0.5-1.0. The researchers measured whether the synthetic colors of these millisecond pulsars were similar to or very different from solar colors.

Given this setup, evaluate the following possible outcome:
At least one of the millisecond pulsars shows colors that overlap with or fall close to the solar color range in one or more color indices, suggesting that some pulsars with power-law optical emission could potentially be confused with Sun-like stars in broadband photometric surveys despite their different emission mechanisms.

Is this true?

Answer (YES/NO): YES